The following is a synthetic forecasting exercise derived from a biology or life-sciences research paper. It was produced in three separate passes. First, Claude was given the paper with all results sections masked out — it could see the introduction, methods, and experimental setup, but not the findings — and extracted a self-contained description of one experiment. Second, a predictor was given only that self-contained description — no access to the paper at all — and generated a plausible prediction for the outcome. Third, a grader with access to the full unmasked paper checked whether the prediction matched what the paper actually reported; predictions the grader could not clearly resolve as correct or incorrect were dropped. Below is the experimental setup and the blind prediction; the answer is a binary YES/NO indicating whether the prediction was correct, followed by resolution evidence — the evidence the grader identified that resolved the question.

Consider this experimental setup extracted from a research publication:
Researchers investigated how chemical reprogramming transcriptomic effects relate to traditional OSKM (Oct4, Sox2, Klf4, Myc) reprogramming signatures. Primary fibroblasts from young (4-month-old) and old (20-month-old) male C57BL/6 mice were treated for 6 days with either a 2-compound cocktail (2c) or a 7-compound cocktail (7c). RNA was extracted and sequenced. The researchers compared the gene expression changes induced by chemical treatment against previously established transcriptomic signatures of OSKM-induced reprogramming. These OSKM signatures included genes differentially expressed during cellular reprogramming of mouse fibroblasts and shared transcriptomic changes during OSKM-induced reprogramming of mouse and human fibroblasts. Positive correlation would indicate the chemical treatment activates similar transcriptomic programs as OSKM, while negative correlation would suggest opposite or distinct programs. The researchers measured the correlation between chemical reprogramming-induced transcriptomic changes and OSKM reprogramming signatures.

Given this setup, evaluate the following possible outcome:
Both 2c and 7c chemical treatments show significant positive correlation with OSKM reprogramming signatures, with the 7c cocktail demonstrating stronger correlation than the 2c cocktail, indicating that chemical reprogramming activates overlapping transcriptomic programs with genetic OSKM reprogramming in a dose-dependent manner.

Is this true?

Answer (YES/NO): NO